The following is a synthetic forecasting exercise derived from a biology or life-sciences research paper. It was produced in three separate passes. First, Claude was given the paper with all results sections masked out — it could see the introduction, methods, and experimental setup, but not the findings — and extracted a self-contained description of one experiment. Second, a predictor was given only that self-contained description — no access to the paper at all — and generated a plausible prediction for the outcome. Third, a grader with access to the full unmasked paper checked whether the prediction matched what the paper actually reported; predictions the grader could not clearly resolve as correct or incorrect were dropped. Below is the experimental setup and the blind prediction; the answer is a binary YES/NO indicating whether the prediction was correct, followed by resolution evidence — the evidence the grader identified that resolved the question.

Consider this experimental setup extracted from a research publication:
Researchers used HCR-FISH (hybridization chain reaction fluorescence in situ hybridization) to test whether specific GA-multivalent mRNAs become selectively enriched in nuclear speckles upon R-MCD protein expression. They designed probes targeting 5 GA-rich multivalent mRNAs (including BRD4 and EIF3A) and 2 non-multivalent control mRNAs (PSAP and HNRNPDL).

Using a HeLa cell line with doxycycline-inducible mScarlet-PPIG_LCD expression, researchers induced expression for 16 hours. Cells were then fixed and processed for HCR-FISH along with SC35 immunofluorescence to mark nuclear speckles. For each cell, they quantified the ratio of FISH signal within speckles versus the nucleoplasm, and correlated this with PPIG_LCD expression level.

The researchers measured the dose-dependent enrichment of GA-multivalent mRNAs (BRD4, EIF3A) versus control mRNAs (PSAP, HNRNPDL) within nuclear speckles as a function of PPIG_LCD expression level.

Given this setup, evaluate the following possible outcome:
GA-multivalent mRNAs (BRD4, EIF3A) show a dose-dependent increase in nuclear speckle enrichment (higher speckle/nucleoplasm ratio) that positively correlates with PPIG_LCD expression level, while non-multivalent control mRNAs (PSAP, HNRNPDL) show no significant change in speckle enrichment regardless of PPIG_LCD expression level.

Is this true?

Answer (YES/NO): YES